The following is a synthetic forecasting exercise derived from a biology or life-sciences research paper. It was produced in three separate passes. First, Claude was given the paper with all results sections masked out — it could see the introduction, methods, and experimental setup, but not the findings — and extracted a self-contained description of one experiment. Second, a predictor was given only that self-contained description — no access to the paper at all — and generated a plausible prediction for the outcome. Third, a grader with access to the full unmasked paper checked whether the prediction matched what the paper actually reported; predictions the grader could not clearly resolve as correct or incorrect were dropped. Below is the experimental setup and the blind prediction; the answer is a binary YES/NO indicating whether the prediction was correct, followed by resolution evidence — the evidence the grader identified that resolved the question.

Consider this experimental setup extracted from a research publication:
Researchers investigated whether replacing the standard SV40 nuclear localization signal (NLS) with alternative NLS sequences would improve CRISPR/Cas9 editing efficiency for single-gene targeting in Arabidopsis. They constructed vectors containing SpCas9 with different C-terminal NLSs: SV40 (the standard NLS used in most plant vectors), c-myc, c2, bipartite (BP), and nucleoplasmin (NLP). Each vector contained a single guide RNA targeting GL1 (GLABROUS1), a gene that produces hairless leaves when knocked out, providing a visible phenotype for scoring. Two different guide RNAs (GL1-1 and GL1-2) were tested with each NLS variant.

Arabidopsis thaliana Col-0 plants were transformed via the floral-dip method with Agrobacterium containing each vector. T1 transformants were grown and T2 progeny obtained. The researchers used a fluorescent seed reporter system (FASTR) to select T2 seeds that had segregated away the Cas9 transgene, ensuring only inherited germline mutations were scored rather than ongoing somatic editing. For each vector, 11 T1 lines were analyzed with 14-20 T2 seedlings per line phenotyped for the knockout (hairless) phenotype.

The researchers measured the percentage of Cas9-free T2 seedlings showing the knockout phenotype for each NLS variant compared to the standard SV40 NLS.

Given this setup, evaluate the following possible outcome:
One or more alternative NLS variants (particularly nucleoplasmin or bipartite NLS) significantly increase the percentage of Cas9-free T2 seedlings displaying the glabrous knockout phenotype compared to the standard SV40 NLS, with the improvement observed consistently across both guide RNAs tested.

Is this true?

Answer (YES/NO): NO